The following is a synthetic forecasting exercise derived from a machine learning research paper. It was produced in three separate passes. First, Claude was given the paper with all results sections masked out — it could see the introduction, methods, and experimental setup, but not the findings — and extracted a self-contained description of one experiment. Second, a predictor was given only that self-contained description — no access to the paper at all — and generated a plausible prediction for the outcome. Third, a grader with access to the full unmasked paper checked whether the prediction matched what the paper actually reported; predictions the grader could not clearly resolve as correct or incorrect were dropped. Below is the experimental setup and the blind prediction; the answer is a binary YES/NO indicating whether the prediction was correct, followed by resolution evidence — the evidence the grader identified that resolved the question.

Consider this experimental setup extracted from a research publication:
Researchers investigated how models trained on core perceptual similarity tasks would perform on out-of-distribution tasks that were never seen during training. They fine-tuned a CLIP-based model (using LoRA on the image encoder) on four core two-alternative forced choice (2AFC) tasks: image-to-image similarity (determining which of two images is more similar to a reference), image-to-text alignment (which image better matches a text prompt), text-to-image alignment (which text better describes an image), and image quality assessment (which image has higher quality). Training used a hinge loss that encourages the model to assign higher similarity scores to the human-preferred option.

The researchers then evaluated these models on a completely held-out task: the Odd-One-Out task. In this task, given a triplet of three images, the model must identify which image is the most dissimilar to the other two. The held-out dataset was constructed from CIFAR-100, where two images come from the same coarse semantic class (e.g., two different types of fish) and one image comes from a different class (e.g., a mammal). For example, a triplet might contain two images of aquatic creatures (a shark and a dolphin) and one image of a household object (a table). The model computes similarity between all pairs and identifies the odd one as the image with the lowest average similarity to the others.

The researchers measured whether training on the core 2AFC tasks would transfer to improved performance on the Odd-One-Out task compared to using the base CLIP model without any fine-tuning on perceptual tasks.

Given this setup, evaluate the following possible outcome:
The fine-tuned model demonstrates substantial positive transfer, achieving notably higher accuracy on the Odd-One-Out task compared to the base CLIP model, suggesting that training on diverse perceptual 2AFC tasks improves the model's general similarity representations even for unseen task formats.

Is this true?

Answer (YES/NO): NO